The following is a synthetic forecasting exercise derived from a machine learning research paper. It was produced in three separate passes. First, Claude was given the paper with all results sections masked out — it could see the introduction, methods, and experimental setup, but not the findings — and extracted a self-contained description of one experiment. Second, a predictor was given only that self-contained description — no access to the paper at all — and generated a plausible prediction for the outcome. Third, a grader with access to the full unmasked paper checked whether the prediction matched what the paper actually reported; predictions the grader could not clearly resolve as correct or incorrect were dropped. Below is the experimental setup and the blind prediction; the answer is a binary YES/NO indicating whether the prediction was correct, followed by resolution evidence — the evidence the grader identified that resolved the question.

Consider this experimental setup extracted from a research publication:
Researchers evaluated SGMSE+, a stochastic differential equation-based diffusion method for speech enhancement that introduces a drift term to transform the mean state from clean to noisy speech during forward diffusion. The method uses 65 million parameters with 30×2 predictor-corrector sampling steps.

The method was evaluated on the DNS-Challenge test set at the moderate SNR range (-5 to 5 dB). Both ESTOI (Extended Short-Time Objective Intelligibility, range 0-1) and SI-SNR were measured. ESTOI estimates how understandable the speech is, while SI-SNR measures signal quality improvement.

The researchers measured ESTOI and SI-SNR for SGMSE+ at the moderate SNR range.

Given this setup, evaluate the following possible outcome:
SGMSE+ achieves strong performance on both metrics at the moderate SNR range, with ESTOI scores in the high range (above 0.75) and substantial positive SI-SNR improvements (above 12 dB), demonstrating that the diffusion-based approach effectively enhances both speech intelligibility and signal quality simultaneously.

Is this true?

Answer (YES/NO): NO